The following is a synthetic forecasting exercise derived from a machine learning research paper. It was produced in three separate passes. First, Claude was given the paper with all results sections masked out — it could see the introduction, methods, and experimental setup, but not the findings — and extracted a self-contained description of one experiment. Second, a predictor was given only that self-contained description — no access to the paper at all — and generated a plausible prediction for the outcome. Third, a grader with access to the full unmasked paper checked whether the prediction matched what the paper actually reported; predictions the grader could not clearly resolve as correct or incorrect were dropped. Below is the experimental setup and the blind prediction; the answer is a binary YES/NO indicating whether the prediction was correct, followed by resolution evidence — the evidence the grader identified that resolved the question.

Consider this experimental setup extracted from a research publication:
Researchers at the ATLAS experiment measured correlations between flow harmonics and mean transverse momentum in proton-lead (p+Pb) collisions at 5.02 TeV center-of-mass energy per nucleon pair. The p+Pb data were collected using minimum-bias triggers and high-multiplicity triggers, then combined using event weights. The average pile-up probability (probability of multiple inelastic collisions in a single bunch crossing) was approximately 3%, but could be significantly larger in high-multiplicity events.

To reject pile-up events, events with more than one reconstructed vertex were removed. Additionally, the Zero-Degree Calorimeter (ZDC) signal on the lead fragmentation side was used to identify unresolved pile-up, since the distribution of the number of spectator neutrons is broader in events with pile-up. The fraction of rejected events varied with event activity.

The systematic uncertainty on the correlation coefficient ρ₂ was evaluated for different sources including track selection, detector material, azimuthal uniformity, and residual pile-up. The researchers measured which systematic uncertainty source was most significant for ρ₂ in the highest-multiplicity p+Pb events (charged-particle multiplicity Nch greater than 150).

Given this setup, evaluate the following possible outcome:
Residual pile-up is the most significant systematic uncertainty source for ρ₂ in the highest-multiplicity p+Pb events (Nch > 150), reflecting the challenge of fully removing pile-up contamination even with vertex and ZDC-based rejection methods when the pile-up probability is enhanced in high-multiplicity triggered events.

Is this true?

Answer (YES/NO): YES